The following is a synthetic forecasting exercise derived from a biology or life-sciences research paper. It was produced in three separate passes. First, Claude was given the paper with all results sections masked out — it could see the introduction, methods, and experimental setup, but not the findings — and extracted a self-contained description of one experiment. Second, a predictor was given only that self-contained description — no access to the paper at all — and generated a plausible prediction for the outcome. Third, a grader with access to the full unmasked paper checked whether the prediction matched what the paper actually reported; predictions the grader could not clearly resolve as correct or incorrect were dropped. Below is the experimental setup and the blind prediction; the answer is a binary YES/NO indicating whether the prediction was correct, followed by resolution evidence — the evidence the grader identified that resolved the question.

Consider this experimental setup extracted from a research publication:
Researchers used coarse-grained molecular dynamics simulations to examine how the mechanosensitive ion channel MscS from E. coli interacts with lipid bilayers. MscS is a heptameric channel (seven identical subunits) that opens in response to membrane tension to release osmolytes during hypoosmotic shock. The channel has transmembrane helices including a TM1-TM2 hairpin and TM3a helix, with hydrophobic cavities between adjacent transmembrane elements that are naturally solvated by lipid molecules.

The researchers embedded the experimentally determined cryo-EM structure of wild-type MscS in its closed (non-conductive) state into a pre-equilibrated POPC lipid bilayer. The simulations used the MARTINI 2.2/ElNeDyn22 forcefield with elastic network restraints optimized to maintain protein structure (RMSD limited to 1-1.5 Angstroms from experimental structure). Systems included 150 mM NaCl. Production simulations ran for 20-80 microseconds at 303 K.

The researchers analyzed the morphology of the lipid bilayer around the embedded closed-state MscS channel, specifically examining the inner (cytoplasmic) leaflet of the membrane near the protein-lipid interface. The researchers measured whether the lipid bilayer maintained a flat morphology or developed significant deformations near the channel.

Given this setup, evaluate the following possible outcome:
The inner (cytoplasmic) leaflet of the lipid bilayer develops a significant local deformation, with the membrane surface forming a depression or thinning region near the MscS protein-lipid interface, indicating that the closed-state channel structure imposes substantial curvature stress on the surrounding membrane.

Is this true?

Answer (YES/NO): NO